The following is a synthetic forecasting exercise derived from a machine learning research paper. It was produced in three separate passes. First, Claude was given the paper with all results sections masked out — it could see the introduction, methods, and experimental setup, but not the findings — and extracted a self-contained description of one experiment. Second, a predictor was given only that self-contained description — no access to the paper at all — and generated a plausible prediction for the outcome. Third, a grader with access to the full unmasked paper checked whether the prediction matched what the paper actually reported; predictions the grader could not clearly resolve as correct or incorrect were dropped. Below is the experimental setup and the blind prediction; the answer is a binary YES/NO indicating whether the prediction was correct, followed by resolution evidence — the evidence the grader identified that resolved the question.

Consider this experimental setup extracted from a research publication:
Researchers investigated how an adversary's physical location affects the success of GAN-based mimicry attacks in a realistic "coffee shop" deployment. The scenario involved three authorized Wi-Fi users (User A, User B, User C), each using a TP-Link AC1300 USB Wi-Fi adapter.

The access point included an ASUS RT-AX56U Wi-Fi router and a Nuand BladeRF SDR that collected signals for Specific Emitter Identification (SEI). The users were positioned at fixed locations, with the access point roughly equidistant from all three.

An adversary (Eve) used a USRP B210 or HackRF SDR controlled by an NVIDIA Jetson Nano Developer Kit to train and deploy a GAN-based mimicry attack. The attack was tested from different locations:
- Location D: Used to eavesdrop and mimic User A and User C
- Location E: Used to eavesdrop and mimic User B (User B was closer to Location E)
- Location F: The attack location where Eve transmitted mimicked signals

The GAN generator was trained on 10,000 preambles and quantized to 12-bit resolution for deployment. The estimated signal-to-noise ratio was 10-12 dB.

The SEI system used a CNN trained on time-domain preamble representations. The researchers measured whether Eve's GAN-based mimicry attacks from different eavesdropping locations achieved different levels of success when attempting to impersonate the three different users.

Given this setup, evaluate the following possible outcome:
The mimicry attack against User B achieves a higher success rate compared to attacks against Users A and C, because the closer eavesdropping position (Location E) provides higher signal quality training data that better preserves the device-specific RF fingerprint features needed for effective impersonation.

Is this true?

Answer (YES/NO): NO